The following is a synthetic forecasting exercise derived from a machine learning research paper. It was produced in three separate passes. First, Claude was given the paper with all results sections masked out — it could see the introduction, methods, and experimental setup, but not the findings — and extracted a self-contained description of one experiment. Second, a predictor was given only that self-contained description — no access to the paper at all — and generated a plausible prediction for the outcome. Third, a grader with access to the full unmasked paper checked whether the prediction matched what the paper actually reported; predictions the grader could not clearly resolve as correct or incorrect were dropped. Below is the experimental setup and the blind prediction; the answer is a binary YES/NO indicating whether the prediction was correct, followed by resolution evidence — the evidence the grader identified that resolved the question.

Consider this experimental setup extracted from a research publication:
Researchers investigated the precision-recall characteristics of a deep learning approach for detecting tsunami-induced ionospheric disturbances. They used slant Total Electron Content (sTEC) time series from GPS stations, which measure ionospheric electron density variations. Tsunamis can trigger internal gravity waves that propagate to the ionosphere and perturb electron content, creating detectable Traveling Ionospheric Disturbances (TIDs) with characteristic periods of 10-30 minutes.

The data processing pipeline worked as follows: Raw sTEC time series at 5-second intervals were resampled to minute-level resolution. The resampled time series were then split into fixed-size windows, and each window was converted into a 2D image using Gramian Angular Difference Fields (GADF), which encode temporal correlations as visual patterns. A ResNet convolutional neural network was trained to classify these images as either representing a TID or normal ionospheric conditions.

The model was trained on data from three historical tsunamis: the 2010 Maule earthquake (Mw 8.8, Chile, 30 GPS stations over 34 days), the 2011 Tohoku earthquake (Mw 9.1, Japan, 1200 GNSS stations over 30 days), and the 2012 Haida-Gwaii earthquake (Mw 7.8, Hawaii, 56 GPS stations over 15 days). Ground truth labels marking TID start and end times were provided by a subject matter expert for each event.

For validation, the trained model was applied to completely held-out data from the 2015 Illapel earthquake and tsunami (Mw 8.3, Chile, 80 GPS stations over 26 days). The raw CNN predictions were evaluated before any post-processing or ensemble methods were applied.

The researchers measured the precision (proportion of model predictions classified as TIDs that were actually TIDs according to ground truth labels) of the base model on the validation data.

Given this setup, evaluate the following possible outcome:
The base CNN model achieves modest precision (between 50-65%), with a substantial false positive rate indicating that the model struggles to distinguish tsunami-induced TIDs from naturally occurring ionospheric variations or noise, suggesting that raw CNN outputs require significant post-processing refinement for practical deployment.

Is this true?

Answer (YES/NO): NO